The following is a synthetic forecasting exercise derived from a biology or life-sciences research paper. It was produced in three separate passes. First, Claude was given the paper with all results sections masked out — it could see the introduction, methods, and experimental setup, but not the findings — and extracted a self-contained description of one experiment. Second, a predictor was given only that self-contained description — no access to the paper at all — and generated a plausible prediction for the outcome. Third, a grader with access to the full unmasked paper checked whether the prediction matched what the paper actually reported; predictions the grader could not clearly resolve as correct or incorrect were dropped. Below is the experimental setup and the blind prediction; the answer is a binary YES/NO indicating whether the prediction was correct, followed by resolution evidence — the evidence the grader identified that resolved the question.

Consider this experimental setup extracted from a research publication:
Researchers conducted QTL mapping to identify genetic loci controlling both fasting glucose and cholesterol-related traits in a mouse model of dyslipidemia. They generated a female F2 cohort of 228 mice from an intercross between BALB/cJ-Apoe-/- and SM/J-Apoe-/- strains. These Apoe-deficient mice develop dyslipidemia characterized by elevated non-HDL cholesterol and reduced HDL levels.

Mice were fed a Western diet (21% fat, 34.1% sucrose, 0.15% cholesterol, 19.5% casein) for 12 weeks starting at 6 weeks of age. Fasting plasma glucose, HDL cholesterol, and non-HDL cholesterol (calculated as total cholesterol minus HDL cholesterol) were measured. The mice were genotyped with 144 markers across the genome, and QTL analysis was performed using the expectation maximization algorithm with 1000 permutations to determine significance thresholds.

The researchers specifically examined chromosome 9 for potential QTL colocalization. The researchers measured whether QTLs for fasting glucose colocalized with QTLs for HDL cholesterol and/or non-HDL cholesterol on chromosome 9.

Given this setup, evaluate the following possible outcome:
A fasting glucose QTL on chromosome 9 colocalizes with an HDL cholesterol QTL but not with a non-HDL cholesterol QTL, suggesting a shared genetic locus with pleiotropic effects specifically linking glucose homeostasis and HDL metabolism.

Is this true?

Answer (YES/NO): NO